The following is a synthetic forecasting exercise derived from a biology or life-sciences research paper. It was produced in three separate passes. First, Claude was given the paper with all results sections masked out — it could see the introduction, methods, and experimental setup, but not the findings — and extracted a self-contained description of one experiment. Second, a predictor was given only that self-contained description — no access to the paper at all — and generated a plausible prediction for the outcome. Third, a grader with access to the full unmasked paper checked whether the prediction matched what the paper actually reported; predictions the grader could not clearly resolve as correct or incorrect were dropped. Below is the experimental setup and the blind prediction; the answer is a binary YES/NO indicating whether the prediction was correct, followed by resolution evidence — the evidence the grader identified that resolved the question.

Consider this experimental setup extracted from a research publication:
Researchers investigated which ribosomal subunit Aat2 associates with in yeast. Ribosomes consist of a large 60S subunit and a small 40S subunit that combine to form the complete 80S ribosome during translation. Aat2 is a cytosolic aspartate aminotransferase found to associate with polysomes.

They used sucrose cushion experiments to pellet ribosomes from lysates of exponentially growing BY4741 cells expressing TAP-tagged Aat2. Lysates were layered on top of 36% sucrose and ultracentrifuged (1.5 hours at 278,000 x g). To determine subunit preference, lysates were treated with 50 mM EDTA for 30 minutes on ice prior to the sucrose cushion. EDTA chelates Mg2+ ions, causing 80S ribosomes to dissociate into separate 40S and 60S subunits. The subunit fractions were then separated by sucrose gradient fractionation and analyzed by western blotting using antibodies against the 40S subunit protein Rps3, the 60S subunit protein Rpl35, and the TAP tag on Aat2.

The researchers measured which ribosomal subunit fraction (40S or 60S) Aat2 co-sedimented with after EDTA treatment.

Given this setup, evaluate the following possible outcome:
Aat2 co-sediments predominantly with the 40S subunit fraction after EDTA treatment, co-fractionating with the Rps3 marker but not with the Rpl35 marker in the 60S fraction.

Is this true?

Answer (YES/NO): NO